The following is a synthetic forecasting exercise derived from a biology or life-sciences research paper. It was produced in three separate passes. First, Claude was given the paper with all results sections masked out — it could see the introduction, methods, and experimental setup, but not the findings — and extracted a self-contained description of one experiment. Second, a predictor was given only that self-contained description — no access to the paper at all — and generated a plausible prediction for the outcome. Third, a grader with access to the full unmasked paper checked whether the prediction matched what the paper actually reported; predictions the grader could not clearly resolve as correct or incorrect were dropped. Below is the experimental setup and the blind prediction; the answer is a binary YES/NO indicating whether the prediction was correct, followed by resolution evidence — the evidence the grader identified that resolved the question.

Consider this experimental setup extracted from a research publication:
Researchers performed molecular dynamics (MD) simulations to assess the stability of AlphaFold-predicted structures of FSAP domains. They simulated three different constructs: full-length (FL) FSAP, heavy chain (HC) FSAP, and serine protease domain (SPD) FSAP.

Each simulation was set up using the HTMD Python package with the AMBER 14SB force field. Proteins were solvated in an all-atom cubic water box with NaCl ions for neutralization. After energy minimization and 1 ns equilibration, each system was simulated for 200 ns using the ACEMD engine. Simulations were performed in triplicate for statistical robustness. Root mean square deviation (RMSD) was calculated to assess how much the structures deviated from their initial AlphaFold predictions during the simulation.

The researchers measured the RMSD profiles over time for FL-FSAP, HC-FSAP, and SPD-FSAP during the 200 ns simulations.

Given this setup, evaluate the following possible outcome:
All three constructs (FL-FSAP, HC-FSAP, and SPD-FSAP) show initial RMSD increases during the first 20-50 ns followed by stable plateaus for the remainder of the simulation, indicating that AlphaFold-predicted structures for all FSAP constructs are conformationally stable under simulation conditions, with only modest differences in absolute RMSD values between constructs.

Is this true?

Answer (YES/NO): NO